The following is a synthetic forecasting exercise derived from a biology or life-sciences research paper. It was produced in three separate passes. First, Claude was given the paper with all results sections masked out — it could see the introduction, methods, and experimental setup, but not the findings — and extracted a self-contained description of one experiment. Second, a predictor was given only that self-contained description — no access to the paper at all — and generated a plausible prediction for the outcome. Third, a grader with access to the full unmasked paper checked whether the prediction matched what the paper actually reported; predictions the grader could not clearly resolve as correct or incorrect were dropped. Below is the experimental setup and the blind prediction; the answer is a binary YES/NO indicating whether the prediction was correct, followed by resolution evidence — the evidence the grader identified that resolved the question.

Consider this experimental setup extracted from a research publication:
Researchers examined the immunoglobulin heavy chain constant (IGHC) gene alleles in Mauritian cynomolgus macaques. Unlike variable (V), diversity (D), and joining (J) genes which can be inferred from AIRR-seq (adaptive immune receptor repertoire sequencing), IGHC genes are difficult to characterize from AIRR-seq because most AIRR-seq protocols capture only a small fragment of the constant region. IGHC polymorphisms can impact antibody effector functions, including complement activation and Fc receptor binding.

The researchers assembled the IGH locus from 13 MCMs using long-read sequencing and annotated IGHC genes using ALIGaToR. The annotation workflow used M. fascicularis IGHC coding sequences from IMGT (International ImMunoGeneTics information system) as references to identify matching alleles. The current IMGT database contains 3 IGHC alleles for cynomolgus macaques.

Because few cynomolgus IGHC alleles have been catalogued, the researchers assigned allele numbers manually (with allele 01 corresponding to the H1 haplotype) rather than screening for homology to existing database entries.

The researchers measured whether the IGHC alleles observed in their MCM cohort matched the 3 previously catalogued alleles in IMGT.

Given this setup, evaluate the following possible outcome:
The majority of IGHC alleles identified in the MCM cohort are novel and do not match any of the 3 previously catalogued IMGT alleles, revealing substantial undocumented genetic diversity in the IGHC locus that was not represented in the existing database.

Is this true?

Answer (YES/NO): YES